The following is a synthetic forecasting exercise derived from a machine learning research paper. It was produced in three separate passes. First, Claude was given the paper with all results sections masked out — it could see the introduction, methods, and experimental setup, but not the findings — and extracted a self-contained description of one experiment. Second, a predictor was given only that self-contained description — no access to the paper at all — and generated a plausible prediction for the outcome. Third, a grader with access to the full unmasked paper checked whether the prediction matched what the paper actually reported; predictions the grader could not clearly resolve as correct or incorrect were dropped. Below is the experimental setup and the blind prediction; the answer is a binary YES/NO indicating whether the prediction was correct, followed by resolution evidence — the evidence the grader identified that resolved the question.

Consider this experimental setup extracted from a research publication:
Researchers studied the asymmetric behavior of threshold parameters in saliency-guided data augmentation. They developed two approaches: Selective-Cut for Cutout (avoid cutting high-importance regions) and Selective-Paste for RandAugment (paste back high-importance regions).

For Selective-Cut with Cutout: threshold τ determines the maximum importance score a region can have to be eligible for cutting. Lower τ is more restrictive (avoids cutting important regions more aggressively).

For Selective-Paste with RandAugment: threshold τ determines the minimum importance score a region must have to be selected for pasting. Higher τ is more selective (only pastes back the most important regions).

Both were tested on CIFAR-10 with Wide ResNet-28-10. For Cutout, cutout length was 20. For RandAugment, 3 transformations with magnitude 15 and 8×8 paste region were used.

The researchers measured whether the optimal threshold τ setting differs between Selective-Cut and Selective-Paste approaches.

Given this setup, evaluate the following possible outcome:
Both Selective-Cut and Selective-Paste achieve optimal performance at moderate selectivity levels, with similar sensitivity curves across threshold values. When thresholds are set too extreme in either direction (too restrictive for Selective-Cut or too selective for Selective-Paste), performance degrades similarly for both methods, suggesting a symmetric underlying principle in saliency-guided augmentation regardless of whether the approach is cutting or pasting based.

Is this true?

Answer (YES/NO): NO